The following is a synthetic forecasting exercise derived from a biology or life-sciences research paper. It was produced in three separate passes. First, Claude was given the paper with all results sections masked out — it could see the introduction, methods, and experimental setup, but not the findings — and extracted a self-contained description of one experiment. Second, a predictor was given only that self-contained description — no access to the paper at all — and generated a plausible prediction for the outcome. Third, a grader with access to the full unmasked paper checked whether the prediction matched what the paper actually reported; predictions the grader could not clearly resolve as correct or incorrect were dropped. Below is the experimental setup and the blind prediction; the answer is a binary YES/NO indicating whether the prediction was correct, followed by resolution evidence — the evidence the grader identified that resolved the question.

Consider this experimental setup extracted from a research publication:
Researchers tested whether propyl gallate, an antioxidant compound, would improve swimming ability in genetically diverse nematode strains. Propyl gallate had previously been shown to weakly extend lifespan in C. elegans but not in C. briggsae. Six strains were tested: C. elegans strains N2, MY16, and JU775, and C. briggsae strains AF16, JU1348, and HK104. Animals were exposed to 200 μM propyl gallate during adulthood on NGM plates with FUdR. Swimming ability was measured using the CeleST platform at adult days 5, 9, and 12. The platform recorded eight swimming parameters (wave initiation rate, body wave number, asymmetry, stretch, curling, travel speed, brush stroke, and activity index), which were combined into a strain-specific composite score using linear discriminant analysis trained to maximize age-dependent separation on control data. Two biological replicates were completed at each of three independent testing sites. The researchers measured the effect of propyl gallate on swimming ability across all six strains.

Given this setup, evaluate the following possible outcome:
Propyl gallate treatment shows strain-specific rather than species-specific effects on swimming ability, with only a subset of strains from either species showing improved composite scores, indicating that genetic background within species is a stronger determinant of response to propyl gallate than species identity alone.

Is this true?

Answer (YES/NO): NO